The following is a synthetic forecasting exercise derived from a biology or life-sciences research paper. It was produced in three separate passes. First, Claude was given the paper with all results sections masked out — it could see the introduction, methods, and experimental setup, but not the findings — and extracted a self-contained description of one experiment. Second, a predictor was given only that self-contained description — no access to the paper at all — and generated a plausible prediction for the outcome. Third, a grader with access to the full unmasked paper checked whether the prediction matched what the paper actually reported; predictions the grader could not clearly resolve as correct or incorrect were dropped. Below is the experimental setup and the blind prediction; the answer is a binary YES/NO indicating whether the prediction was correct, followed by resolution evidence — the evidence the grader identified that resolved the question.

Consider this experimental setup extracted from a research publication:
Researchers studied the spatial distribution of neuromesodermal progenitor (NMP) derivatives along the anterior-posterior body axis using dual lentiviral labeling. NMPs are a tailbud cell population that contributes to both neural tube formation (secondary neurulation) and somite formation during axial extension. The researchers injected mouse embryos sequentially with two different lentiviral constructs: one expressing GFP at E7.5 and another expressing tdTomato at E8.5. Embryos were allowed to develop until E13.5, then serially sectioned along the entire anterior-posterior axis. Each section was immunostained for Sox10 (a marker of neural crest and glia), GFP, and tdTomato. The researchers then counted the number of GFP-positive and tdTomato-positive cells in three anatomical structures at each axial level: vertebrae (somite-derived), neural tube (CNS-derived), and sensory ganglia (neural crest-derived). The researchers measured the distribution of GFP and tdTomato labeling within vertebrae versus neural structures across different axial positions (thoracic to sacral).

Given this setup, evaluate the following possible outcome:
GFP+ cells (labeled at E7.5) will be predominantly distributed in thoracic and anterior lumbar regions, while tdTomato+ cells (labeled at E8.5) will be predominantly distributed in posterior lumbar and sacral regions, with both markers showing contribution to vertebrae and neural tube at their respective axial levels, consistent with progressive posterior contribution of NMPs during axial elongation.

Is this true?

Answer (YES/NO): NO